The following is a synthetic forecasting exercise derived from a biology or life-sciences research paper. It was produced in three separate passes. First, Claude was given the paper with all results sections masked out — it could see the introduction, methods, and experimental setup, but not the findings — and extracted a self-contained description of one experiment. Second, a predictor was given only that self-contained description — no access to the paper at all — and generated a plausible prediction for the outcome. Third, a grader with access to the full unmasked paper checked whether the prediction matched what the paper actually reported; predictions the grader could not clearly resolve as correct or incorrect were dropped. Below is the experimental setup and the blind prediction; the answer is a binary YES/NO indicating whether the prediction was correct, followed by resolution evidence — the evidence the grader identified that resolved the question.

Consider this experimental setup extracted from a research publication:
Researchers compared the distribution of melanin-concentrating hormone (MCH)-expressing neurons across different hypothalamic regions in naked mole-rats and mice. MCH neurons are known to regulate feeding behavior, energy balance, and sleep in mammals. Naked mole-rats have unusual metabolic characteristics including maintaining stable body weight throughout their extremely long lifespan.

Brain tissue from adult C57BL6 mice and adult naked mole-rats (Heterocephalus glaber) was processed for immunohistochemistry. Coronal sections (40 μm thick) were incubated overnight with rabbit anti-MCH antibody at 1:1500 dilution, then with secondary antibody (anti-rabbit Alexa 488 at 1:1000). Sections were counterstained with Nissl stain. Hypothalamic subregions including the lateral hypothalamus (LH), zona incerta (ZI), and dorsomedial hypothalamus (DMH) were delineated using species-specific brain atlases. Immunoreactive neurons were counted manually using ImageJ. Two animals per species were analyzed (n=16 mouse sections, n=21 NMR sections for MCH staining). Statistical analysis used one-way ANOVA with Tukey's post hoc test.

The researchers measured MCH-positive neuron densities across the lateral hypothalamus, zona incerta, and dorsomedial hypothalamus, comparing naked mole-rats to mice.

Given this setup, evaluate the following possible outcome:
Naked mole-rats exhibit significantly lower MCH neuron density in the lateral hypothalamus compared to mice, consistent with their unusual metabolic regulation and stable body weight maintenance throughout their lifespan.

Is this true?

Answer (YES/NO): NO